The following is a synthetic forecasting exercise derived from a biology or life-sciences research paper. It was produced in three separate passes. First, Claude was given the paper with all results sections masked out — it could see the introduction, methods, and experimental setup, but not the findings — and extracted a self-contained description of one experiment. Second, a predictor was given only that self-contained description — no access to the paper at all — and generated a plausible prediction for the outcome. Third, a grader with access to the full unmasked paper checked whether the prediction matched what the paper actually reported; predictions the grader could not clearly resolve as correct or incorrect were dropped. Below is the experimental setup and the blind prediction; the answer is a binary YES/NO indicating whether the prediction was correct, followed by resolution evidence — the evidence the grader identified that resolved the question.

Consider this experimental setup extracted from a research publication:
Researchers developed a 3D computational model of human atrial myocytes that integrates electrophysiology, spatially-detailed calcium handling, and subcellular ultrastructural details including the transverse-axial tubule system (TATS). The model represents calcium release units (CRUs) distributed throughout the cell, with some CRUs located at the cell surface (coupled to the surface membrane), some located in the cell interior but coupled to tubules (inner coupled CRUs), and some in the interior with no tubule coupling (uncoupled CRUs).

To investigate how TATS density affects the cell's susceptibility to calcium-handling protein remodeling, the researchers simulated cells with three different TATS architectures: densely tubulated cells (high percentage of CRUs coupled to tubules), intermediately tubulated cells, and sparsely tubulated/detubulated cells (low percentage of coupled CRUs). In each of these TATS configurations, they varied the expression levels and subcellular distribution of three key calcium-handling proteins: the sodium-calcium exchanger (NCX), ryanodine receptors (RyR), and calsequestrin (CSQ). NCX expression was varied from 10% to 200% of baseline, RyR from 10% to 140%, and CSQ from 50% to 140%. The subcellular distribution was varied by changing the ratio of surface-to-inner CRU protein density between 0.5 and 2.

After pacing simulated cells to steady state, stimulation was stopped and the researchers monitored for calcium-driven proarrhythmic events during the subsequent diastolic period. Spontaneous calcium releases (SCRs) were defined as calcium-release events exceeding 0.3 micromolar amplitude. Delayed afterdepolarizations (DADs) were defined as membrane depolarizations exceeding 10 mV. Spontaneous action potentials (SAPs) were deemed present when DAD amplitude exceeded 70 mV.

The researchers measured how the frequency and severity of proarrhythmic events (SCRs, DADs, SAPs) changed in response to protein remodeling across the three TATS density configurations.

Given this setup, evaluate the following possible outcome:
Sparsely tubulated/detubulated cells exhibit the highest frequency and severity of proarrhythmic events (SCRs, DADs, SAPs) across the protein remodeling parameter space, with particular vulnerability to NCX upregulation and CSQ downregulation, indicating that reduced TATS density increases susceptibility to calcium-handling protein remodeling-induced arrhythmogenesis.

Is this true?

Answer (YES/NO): NO